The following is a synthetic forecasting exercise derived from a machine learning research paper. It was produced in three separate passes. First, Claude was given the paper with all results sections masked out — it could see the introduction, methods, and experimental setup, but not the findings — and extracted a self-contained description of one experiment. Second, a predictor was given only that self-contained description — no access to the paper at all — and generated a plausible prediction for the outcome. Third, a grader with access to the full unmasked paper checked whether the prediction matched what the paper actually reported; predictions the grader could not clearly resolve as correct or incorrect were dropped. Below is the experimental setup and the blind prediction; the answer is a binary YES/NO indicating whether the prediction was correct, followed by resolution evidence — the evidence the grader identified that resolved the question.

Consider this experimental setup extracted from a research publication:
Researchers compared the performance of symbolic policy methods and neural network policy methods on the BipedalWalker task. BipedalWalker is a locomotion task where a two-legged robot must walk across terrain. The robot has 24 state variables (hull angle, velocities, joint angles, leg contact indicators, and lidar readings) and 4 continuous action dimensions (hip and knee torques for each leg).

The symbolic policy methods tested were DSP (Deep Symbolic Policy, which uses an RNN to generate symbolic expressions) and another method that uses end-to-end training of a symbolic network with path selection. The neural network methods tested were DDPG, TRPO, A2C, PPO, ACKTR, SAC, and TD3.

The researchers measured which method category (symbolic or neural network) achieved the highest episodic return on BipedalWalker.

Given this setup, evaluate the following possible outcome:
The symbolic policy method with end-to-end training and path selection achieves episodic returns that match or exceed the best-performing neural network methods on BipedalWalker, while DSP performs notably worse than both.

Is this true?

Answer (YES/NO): NO